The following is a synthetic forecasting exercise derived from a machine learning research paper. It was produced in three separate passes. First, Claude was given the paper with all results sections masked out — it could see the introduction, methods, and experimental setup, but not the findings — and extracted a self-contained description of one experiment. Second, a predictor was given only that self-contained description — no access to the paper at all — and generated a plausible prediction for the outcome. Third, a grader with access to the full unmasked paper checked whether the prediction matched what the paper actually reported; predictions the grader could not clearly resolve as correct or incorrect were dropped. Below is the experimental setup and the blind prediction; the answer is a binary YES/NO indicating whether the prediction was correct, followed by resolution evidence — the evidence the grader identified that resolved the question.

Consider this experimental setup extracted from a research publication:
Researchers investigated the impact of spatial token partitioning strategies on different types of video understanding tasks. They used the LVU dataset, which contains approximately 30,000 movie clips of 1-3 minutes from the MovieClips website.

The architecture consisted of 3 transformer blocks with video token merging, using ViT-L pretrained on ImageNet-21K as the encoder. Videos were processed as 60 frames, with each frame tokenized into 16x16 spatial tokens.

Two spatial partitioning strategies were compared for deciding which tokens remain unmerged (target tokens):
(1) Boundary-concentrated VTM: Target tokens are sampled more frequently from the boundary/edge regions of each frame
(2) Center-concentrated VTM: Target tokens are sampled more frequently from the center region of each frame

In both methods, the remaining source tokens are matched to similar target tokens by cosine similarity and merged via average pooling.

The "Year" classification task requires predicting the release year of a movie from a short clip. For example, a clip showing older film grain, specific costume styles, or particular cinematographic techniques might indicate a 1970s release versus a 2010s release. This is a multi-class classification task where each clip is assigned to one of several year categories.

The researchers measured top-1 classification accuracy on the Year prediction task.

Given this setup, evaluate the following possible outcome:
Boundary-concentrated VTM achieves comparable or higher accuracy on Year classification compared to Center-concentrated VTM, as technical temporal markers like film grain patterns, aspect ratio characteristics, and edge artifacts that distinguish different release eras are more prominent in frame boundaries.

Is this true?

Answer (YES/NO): YES